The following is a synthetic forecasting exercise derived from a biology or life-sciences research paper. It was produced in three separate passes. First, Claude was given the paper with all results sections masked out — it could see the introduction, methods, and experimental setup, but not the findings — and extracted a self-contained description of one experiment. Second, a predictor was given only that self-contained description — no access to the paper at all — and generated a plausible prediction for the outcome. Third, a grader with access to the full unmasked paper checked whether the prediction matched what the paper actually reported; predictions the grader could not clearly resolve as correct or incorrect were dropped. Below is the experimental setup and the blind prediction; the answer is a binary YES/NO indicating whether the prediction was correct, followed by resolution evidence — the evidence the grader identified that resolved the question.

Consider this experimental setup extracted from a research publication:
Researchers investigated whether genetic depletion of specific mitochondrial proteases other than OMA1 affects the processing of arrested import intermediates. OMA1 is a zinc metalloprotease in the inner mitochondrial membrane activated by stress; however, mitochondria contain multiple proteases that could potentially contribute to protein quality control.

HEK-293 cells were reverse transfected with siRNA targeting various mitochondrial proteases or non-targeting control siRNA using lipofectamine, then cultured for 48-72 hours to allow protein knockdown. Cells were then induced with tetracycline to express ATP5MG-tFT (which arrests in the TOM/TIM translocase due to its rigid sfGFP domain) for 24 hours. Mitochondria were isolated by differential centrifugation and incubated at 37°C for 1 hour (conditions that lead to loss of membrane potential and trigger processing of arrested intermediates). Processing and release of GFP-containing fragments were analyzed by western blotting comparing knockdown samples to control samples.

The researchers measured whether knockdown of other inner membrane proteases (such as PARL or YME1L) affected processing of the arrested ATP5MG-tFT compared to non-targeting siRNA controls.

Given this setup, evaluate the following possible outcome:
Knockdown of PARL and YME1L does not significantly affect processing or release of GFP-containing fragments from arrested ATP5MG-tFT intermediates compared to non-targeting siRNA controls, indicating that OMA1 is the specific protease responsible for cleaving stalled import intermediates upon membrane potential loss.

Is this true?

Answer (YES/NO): NO